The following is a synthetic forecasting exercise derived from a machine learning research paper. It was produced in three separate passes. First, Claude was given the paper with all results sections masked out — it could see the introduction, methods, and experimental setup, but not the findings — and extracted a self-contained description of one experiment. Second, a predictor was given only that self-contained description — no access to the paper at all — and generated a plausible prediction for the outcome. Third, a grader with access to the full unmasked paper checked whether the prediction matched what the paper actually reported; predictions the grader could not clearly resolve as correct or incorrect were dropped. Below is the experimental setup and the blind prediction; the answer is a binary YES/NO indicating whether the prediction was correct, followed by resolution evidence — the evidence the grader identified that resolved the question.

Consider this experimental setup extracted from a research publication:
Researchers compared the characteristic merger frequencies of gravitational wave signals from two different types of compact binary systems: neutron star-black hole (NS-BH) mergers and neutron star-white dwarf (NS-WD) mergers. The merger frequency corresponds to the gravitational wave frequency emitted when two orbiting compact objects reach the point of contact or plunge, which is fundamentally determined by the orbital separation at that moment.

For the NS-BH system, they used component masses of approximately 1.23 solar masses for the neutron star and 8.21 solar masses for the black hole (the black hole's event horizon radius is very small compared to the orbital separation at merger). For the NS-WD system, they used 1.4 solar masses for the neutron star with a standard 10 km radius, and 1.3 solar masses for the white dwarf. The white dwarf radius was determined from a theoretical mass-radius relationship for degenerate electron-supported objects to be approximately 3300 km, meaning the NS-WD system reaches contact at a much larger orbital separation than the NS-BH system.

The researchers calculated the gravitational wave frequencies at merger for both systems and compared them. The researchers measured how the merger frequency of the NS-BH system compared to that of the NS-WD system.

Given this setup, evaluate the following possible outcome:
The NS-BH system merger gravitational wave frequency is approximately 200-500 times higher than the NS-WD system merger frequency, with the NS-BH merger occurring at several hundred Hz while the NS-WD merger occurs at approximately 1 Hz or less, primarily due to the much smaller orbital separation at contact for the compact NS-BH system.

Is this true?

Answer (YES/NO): NO